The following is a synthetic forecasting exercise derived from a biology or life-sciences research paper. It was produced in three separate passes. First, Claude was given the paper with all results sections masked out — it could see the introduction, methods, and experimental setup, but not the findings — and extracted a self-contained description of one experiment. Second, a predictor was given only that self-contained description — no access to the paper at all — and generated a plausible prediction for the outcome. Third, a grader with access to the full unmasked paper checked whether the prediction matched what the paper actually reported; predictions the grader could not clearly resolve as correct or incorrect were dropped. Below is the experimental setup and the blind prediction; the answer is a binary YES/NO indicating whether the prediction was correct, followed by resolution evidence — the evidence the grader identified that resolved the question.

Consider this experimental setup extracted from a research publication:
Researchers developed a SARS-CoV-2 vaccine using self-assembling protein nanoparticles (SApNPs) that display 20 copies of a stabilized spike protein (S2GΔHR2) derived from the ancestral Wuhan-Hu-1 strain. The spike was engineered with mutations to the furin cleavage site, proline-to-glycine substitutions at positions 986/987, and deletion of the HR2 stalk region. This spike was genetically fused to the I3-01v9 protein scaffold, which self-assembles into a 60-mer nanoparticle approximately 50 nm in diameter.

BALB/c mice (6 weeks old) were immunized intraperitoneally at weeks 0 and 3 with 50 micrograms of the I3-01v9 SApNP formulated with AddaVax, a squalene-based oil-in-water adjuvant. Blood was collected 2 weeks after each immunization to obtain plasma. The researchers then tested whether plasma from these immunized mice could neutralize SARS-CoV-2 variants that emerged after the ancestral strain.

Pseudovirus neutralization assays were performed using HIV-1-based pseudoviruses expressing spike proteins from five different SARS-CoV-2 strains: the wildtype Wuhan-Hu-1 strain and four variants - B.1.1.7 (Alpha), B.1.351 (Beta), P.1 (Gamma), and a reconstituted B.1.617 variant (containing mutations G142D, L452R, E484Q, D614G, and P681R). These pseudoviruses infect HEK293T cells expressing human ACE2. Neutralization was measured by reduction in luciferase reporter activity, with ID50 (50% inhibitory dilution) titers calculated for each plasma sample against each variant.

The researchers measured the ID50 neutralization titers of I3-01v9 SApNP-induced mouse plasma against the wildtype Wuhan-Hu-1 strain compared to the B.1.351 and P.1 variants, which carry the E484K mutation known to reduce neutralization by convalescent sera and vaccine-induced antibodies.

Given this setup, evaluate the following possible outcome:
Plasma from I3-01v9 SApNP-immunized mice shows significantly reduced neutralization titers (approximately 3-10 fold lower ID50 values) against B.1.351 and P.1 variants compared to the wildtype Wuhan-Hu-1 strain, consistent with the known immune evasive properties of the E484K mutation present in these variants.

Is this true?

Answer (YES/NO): NO